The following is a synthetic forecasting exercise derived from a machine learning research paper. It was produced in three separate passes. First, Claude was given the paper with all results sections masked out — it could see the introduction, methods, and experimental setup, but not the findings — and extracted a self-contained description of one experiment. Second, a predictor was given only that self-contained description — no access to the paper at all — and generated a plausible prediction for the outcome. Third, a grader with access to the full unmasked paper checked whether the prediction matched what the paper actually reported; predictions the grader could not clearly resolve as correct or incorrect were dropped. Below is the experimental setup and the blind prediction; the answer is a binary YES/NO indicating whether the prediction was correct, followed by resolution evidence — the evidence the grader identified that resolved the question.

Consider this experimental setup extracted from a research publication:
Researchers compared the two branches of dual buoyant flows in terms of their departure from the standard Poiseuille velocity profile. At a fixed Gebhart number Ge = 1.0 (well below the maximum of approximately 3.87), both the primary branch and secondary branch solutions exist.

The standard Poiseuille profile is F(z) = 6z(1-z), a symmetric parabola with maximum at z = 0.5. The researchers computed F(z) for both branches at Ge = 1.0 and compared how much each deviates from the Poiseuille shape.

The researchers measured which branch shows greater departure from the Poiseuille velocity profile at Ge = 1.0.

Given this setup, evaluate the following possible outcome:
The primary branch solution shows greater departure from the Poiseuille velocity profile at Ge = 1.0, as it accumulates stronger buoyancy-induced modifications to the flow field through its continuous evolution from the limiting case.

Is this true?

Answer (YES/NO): NO